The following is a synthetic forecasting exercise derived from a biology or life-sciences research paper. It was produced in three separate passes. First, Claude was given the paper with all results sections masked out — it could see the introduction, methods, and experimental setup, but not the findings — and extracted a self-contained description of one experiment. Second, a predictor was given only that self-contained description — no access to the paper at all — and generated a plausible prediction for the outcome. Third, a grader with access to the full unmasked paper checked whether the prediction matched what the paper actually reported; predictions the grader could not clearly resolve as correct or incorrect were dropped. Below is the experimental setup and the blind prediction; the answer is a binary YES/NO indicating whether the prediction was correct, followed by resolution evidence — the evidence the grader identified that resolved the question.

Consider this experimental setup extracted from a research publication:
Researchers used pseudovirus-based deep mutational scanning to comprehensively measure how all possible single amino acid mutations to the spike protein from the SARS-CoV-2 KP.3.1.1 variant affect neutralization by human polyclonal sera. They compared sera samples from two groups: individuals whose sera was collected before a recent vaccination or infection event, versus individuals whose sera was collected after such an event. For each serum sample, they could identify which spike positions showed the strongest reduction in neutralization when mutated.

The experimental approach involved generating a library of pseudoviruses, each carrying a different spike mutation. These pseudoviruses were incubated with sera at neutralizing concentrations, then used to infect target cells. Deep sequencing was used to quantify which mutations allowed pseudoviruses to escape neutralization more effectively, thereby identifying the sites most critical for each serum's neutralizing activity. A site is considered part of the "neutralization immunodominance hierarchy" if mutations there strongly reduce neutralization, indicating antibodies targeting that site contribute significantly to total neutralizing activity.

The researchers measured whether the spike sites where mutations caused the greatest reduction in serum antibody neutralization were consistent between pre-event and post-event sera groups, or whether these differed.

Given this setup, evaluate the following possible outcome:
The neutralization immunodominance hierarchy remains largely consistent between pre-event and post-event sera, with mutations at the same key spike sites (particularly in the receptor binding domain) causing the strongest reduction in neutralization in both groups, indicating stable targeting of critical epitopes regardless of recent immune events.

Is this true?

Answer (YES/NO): NO